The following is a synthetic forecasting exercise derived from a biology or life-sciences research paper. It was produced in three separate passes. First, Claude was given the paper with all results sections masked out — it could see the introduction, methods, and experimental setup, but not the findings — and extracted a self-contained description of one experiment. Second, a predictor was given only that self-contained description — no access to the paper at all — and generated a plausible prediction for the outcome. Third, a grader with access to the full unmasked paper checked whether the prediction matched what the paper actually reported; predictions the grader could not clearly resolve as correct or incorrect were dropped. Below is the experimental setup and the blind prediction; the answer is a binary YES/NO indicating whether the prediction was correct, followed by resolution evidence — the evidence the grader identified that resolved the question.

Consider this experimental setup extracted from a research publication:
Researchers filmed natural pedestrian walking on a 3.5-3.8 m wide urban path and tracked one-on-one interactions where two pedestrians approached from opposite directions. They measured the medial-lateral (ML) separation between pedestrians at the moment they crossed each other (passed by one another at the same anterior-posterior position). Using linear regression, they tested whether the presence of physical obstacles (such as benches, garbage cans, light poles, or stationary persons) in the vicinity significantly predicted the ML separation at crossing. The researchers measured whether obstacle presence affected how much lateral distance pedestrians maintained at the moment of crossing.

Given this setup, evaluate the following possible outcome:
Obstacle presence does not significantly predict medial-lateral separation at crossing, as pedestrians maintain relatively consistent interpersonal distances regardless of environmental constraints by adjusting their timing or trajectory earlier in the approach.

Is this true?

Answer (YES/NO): YES